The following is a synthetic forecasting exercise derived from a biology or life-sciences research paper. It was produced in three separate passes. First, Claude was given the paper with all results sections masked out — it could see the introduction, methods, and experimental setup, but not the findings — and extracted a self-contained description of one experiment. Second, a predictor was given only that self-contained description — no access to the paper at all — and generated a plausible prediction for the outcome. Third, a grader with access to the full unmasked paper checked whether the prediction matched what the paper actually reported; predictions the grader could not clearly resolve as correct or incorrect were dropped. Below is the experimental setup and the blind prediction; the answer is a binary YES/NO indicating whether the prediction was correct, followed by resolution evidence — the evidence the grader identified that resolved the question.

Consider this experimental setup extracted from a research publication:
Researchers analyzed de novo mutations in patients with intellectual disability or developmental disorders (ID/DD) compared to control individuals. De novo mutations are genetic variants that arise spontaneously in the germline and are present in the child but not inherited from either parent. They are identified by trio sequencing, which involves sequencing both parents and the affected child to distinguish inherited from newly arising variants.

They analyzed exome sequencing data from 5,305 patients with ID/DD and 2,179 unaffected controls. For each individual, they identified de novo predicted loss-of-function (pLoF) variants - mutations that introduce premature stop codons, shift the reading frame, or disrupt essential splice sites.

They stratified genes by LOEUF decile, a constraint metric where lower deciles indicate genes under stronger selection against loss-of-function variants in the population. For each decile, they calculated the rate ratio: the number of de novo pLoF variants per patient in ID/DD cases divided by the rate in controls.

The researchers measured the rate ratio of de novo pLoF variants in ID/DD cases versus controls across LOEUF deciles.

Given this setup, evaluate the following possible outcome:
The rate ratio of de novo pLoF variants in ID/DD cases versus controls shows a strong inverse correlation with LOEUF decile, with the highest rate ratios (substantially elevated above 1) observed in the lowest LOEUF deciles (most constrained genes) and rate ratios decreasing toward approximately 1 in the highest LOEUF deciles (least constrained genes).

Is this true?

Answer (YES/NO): NO